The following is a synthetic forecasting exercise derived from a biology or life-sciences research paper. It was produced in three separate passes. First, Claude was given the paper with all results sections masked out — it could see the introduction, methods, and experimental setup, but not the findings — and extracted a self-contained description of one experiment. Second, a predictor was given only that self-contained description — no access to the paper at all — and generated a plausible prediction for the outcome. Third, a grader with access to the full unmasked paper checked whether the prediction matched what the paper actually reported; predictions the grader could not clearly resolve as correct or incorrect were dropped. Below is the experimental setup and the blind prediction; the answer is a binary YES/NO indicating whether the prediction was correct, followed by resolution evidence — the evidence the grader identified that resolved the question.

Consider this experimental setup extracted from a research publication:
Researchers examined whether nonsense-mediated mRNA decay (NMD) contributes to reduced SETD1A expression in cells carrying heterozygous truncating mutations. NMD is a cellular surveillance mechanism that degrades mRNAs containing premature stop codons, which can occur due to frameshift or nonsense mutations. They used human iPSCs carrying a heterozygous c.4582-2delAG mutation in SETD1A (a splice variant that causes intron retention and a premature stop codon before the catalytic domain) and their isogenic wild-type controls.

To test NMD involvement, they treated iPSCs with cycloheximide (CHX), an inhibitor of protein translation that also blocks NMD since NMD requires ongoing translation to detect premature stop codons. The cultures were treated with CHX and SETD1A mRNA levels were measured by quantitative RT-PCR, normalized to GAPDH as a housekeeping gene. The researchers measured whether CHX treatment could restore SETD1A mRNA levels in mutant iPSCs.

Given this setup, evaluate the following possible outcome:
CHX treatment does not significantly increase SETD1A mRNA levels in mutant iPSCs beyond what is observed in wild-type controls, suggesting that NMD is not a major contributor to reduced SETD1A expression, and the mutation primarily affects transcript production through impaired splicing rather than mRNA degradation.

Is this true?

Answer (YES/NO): NO